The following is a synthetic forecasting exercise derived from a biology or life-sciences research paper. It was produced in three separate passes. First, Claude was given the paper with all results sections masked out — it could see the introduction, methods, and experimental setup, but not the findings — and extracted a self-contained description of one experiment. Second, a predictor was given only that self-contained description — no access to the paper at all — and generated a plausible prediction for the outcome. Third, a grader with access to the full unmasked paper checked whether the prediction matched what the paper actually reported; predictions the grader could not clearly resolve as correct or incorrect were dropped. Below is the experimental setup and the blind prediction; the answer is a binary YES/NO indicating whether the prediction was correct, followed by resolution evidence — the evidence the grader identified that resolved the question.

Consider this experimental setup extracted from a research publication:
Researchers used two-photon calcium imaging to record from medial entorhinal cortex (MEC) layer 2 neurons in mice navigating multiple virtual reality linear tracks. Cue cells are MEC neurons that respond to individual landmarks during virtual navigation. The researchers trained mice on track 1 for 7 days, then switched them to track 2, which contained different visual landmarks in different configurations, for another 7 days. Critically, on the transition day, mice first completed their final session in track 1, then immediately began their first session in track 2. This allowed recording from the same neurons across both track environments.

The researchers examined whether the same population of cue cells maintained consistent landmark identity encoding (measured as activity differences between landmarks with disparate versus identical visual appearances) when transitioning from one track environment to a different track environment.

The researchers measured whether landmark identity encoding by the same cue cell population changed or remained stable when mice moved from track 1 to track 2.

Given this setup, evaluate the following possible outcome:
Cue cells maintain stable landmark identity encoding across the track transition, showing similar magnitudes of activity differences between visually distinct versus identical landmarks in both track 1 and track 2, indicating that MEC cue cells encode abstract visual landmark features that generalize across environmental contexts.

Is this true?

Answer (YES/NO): NO